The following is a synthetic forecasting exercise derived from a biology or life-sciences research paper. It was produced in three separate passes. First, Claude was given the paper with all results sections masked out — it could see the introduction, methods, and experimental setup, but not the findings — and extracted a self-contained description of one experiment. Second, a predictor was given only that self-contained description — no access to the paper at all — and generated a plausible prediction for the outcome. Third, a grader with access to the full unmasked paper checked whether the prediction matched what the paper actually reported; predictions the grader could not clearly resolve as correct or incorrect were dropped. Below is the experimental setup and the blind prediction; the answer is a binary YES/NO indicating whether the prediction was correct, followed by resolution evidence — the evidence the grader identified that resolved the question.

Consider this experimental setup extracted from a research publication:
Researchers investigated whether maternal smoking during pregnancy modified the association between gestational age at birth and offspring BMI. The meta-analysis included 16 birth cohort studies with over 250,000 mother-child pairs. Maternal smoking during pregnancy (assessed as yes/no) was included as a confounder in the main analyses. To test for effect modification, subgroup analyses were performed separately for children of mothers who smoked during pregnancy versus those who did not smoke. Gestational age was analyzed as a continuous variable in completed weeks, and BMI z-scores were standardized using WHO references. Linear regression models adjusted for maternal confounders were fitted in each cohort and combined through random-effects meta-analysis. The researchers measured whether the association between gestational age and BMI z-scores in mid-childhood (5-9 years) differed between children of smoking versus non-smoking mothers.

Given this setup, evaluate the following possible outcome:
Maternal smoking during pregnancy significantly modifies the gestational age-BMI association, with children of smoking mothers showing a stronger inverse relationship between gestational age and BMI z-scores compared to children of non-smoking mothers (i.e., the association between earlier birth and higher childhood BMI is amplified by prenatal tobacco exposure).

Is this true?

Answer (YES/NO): NO